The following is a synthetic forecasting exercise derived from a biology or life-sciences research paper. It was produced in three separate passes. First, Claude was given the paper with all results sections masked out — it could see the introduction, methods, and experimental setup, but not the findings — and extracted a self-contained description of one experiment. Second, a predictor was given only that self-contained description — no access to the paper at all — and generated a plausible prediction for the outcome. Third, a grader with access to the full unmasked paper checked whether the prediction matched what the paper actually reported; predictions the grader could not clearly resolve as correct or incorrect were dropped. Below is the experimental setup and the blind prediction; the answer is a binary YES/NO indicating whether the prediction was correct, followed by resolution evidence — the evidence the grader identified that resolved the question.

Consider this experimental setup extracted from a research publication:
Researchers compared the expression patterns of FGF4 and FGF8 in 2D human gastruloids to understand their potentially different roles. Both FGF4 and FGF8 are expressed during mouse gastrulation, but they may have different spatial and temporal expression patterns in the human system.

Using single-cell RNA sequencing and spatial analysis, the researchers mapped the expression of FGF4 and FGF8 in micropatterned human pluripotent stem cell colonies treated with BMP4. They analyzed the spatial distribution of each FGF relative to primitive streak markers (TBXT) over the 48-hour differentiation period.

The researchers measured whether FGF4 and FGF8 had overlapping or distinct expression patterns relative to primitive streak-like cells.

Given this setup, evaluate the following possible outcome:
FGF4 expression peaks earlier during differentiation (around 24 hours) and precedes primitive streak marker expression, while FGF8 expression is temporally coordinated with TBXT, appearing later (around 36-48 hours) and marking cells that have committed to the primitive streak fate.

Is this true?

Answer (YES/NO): NO